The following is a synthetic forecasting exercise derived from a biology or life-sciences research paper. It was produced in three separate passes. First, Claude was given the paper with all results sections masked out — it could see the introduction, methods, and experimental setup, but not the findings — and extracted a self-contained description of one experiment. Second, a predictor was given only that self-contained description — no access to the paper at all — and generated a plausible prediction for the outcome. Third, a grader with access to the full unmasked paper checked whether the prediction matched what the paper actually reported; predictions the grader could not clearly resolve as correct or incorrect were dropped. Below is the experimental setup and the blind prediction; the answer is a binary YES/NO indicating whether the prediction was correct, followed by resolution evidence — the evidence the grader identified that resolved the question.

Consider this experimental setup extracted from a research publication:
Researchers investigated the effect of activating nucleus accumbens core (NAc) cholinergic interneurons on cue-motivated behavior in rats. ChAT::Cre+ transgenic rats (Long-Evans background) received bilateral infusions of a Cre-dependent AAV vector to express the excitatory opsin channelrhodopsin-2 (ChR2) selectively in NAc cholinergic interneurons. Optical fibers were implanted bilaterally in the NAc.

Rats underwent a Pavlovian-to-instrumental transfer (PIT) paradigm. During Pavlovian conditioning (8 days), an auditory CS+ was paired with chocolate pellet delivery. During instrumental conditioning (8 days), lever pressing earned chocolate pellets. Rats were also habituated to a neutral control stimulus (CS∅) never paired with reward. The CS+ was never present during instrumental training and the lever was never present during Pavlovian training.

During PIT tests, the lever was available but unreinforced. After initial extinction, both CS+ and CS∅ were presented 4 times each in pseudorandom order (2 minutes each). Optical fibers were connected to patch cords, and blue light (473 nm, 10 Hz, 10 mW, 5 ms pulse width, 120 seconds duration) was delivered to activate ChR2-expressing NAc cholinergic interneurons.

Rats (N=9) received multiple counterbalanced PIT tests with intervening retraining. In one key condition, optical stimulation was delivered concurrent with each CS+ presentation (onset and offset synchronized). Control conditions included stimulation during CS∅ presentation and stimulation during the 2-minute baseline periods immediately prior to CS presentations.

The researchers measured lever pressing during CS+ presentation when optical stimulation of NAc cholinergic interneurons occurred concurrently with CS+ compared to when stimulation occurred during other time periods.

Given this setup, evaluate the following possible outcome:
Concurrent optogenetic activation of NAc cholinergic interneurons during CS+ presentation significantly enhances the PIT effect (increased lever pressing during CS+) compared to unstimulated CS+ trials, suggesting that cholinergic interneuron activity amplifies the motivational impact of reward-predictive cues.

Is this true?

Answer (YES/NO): NO